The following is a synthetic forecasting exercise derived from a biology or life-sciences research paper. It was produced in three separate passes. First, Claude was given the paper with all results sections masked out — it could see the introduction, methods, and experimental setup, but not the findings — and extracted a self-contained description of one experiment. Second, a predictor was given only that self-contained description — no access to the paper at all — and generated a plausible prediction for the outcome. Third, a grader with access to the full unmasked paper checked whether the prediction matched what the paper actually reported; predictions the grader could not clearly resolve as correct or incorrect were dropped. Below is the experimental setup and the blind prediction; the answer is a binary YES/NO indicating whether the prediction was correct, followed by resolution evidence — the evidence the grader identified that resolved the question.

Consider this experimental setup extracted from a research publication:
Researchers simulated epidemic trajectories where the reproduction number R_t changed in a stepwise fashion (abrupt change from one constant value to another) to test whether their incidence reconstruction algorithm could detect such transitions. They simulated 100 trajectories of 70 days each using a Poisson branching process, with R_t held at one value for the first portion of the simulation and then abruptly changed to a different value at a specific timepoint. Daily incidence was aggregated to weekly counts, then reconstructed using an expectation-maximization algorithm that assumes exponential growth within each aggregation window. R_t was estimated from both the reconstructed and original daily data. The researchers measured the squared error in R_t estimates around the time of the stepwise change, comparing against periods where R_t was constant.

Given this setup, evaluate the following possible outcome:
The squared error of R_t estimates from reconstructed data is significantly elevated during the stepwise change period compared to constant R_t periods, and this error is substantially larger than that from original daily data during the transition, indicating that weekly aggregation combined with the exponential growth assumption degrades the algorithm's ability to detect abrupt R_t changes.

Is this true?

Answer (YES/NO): NO